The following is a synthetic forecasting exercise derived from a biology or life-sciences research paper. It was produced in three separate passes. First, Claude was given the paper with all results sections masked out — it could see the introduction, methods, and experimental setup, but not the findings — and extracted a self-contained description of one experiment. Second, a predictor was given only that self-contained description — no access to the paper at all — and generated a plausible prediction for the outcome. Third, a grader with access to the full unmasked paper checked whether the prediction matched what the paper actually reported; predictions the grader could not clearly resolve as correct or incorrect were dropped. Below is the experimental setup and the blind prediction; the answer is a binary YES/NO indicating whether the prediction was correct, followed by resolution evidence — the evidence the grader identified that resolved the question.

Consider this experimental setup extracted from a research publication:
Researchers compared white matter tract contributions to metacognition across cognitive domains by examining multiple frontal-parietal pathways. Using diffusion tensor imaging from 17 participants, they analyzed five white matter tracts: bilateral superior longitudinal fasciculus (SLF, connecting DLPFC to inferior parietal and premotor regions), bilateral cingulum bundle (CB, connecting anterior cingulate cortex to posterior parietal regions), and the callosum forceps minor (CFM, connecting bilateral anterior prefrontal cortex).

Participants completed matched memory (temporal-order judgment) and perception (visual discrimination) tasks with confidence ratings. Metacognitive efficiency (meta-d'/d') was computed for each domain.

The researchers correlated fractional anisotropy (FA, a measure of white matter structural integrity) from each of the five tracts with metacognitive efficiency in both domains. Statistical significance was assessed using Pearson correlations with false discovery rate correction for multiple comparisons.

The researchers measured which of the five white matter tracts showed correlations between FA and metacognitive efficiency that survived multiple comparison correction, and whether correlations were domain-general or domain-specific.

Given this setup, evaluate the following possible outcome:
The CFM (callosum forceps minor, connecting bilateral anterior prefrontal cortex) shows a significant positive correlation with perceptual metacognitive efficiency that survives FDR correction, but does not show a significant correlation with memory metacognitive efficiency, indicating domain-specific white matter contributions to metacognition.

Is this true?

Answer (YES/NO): NO